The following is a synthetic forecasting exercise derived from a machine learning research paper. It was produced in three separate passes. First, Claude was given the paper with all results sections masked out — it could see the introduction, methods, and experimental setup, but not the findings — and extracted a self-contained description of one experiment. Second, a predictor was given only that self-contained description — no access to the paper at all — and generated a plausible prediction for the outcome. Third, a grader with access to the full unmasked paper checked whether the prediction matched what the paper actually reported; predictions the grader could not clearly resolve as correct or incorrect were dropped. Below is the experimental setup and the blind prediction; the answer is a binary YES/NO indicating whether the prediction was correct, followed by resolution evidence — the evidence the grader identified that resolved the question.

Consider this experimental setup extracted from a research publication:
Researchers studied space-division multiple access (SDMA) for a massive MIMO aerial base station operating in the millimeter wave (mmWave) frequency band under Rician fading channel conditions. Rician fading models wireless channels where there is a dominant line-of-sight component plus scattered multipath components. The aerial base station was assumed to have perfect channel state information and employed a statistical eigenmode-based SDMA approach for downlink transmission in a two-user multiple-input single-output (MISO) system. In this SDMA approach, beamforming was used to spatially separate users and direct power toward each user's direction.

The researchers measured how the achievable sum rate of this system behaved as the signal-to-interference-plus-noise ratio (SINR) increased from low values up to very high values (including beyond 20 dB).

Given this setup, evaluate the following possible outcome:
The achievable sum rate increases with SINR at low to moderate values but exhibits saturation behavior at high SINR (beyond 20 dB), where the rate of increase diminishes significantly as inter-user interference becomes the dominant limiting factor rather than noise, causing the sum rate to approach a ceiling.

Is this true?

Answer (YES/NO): YES